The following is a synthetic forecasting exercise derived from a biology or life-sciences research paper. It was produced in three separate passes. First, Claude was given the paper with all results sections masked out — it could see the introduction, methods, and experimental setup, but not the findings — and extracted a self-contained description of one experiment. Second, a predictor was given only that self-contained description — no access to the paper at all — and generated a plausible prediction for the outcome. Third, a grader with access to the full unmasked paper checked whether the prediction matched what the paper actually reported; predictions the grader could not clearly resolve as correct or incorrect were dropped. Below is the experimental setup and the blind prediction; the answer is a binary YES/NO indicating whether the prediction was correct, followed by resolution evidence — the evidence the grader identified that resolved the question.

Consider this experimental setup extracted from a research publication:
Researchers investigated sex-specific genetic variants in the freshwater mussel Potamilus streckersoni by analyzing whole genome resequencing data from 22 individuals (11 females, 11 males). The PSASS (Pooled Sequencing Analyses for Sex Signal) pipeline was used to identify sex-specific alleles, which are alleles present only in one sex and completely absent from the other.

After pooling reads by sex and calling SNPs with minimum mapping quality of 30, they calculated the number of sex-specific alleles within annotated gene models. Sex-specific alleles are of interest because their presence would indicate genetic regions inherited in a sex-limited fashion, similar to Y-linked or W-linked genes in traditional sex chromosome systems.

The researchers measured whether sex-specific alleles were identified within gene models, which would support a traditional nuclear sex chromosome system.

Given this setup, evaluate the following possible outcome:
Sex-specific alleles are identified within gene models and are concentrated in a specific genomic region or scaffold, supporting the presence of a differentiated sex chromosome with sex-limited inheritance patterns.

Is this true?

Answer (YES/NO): NO